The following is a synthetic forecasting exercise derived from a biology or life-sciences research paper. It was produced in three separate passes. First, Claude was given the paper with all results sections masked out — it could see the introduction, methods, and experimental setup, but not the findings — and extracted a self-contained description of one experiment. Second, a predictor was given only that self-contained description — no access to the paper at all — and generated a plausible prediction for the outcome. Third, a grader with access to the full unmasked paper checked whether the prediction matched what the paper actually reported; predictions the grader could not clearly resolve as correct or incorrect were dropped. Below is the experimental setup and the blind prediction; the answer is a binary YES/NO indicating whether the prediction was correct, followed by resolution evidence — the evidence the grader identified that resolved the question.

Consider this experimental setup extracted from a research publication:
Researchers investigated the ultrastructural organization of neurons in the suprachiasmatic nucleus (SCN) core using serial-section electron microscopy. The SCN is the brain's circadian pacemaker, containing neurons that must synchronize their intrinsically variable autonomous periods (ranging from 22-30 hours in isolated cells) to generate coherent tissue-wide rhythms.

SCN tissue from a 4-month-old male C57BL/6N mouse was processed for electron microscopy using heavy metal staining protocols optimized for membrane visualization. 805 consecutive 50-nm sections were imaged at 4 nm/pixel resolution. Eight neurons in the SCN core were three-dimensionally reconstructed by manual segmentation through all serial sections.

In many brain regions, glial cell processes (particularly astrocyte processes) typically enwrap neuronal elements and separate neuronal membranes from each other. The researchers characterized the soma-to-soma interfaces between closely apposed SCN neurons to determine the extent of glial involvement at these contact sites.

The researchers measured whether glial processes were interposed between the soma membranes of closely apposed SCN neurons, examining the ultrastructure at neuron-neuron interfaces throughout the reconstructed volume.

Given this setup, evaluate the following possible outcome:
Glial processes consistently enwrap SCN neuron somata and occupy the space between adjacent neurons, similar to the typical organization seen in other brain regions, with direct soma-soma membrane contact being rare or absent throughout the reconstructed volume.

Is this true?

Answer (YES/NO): NO